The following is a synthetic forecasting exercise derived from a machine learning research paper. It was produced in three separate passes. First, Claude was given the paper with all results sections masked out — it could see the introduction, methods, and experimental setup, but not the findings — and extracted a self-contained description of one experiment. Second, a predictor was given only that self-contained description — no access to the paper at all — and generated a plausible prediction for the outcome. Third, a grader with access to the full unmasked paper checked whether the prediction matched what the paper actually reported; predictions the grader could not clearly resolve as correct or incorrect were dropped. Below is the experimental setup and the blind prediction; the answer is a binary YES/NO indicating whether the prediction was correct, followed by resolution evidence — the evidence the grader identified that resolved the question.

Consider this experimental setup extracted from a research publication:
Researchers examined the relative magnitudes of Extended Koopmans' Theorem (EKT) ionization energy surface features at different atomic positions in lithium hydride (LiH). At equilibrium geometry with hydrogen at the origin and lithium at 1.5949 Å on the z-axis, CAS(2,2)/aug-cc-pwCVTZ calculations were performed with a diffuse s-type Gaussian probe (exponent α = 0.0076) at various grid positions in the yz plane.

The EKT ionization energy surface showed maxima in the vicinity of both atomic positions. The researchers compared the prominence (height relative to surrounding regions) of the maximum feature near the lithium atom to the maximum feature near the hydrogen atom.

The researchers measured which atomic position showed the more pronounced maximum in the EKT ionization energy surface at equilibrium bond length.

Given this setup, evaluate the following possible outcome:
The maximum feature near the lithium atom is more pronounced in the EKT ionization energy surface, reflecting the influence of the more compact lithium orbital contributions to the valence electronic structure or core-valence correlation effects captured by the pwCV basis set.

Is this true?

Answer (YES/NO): YES